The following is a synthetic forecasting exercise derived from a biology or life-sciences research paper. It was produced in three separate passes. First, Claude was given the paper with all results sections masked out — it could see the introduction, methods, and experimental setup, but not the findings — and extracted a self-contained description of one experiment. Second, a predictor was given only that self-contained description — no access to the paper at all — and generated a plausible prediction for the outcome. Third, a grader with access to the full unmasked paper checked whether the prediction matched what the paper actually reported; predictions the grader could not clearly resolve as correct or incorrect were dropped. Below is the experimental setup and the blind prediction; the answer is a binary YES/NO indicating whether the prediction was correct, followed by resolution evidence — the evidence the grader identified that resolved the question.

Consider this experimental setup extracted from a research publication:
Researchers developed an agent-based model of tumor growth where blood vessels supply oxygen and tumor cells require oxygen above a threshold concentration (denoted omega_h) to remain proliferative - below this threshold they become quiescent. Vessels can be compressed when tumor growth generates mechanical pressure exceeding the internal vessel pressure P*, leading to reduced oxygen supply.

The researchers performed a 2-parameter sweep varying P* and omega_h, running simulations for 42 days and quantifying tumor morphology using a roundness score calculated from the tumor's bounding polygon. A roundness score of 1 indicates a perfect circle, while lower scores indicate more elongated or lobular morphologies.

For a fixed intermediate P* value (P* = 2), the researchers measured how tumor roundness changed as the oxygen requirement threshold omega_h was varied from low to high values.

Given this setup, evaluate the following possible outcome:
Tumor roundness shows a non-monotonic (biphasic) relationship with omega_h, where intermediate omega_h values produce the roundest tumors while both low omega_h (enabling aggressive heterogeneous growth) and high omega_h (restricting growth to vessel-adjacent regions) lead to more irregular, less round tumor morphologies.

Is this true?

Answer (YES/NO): NO